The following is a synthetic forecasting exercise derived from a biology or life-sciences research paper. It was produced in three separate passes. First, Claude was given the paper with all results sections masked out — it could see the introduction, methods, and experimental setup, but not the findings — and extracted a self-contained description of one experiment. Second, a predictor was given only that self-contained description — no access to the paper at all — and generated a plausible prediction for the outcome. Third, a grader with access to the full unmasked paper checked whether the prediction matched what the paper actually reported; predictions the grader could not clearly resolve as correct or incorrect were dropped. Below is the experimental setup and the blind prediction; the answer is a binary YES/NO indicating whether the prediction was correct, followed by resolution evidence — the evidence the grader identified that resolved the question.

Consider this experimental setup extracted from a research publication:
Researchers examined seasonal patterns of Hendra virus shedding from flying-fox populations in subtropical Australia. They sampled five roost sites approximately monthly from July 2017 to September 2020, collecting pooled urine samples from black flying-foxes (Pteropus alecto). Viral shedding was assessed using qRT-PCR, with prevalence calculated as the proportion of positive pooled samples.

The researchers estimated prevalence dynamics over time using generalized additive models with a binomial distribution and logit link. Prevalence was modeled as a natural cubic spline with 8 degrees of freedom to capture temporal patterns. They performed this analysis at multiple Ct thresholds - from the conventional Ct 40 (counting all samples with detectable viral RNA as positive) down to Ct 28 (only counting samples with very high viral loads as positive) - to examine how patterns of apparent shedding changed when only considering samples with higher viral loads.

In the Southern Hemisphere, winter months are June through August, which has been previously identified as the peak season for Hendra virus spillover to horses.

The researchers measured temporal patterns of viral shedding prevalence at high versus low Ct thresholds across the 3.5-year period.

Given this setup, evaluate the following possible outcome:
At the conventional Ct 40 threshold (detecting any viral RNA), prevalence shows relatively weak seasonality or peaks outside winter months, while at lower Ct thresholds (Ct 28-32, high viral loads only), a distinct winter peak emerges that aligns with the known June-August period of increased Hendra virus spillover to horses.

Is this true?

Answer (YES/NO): NO